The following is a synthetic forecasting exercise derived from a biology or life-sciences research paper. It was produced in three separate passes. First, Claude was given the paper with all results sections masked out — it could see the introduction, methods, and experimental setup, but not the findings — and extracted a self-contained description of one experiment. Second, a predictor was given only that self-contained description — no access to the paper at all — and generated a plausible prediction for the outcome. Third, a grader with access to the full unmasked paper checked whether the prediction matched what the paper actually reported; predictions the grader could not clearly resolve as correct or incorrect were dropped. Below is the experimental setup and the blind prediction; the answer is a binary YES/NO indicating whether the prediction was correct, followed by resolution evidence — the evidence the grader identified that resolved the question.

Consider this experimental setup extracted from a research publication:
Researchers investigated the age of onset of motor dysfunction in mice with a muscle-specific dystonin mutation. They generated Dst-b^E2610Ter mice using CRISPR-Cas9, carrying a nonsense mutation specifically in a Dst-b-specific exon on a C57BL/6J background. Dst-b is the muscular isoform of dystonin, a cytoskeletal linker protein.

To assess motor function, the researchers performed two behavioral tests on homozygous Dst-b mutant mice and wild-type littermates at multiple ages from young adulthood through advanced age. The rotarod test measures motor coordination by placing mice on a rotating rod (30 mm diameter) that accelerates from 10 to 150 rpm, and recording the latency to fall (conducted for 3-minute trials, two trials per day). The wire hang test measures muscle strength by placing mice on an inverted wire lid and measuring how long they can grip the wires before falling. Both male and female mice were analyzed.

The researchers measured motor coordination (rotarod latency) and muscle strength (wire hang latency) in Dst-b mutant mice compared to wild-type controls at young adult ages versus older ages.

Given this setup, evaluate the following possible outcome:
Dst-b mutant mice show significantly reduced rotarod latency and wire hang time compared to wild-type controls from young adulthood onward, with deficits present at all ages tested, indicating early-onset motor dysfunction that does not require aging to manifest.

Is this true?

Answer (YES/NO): NO